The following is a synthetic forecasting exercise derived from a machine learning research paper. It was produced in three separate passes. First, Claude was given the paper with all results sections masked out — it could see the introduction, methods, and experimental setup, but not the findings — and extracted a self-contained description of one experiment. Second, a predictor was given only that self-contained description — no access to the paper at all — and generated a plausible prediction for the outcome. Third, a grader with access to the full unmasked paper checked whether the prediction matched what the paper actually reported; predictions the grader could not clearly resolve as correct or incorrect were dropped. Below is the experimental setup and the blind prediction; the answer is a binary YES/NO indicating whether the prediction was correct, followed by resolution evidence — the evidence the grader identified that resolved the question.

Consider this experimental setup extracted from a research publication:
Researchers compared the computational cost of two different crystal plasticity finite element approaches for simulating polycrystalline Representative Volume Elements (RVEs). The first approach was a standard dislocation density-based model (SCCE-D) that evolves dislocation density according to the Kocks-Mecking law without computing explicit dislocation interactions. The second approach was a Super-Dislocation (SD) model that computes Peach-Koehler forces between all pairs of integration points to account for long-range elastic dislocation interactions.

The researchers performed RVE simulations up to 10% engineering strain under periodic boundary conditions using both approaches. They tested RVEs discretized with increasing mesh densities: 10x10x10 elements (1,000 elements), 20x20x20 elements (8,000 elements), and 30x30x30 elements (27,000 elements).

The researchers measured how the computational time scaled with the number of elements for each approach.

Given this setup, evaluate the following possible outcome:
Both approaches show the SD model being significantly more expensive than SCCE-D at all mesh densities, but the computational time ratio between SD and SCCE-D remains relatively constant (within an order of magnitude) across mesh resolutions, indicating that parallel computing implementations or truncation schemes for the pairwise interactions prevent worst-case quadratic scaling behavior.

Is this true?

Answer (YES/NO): NO